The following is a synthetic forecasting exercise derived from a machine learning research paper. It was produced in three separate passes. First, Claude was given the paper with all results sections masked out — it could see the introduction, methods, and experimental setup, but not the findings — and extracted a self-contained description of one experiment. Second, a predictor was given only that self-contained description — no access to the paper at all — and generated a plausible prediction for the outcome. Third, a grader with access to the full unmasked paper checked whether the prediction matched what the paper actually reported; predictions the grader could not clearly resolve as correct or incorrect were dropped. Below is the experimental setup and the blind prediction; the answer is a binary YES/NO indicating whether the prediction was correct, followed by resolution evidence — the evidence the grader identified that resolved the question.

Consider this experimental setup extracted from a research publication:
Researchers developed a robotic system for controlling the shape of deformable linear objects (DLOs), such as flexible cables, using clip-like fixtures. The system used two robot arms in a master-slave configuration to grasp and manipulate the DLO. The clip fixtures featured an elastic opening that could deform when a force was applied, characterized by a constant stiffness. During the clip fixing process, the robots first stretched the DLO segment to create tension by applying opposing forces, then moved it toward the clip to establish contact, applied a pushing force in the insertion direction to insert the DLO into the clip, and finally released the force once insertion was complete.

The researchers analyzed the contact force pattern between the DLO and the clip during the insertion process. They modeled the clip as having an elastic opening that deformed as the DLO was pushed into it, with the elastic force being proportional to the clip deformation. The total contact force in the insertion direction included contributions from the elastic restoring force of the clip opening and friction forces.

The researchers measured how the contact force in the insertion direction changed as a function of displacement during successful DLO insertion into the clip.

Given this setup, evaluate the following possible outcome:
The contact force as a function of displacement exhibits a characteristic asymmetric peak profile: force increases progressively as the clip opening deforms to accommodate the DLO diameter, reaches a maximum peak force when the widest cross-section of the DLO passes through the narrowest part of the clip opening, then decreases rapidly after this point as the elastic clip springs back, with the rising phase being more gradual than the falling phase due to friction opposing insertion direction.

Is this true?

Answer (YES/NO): NO